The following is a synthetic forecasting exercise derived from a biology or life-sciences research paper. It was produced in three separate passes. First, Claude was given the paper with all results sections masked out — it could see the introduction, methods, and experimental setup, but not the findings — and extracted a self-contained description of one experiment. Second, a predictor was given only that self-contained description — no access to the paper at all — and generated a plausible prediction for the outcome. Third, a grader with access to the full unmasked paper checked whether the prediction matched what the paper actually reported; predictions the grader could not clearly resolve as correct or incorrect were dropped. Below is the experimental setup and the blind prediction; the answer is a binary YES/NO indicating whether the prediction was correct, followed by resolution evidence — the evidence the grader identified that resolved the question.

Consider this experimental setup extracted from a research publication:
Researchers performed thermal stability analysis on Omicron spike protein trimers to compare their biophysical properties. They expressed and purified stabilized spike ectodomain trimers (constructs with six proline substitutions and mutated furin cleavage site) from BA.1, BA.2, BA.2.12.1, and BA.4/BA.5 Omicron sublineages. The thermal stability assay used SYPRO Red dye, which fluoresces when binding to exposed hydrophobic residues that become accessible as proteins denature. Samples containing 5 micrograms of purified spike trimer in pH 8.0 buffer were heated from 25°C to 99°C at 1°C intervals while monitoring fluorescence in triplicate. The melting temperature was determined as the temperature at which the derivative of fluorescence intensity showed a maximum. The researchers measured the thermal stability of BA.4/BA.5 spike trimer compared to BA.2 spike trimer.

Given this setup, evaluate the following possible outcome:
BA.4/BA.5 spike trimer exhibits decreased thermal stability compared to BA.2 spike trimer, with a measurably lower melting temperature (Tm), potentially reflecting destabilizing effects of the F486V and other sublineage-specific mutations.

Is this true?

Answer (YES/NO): NO